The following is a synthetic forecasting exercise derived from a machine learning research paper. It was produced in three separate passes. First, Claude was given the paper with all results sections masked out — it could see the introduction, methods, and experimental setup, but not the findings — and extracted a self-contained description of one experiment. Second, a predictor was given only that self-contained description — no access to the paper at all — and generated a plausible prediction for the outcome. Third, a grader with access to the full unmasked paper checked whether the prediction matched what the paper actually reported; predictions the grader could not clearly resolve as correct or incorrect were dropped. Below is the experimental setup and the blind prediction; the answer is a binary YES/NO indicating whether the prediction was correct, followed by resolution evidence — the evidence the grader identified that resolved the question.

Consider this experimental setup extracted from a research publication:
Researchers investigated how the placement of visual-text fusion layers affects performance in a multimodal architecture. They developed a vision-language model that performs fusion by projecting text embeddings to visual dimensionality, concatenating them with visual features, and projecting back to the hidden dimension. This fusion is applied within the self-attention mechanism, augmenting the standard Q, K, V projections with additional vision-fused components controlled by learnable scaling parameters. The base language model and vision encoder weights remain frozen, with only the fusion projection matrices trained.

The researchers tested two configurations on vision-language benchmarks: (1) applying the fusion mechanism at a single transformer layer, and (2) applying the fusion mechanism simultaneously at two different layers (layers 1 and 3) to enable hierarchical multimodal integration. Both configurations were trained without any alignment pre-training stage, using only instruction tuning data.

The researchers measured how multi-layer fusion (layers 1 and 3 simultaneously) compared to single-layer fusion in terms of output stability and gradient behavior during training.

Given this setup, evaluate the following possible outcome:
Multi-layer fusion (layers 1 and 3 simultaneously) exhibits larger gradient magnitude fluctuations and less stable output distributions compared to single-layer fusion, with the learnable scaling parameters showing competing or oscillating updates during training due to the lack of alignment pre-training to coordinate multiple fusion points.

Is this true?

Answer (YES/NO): NO